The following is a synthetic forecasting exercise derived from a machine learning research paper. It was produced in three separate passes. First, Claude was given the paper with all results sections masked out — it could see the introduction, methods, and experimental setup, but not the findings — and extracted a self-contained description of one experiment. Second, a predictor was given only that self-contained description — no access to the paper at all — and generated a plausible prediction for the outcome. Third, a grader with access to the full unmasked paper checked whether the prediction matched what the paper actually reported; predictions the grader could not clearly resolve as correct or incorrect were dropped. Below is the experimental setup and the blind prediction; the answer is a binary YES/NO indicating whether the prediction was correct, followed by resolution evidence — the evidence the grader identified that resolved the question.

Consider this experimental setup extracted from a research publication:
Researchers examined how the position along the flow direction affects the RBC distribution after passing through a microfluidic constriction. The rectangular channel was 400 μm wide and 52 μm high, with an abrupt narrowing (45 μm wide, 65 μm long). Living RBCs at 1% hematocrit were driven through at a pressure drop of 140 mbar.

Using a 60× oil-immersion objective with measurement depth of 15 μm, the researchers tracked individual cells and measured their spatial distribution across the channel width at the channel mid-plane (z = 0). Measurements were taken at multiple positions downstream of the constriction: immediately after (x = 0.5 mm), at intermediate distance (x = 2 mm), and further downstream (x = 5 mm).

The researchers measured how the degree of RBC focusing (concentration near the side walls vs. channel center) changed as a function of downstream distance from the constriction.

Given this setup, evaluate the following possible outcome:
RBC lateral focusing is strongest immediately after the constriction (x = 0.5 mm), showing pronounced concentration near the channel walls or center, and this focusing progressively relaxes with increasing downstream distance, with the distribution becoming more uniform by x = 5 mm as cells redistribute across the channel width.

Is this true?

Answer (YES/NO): NO